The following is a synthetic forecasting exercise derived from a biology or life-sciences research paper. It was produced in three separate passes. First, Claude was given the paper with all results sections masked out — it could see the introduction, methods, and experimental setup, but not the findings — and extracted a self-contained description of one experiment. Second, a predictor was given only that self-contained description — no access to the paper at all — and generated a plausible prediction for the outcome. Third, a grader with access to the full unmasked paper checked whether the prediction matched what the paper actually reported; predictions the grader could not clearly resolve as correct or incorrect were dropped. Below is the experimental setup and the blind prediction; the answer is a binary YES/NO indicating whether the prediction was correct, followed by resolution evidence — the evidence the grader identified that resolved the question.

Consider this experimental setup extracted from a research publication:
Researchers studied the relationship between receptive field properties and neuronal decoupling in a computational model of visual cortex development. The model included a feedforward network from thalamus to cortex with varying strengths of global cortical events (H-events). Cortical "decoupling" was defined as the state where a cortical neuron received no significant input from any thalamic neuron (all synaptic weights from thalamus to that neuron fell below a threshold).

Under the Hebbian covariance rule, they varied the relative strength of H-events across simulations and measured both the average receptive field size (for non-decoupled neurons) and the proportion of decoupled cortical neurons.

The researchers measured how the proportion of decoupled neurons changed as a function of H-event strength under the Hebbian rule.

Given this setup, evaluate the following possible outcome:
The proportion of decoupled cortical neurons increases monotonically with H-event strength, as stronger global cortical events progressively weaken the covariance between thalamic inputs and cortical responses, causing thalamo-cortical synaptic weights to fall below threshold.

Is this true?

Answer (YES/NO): NO